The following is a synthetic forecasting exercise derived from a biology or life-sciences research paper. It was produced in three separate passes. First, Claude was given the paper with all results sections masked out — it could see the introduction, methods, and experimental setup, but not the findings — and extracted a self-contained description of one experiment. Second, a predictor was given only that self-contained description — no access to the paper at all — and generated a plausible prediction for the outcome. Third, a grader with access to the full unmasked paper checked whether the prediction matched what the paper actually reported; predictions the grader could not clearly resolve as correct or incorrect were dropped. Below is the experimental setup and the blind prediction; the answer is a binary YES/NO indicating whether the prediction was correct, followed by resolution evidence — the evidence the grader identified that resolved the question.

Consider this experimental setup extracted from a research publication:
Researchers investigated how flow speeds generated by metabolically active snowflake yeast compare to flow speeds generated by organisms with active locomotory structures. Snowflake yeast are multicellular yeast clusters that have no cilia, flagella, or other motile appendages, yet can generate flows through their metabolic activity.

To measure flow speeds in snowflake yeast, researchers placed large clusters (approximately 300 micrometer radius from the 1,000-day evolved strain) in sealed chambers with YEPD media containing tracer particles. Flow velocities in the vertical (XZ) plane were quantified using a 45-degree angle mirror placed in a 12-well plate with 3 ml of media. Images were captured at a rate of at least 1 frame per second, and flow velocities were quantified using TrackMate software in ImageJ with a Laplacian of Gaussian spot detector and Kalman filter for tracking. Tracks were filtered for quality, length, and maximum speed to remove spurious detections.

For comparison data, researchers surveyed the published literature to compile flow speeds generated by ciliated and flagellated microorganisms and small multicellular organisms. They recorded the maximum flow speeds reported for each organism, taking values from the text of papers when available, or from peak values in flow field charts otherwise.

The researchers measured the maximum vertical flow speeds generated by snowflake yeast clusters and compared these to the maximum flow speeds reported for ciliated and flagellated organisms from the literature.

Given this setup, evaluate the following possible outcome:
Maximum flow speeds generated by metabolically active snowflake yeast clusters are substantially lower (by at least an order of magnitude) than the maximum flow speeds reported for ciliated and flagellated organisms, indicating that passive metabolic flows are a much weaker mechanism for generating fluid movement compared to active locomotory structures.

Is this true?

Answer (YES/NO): NO